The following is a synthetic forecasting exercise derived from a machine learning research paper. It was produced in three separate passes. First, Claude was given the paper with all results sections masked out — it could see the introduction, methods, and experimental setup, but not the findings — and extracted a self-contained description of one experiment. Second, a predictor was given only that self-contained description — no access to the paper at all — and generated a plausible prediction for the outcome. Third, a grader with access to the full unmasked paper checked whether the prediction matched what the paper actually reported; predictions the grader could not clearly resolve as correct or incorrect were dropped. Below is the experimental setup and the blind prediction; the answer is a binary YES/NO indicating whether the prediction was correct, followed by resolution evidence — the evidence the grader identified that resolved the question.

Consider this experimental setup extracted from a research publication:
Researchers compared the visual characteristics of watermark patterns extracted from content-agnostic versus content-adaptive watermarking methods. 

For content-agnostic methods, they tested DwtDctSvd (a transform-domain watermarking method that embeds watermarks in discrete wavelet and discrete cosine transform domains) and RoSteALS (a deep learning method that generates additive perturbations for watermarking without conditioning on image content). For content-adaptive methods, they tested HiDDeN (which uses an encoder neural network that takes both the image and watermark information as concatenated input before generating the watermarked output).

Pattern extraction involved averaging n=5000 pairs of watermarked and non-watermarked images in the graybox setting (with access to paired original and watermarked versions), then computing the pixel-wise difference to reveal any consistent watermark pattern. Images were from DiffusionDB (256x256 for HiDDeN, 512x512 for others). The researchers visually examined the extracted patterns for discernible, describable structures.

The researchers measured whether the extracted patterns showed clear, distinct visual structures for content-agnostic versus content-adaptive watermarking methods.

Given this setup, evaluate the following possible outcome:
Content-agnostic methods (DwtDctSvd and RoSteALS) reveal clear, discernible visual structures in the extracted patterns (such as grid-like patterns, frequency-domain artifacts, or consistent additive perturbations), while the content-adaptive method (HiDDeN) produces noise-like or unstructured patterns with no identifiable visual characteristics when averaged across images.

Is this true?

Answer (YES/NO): YES